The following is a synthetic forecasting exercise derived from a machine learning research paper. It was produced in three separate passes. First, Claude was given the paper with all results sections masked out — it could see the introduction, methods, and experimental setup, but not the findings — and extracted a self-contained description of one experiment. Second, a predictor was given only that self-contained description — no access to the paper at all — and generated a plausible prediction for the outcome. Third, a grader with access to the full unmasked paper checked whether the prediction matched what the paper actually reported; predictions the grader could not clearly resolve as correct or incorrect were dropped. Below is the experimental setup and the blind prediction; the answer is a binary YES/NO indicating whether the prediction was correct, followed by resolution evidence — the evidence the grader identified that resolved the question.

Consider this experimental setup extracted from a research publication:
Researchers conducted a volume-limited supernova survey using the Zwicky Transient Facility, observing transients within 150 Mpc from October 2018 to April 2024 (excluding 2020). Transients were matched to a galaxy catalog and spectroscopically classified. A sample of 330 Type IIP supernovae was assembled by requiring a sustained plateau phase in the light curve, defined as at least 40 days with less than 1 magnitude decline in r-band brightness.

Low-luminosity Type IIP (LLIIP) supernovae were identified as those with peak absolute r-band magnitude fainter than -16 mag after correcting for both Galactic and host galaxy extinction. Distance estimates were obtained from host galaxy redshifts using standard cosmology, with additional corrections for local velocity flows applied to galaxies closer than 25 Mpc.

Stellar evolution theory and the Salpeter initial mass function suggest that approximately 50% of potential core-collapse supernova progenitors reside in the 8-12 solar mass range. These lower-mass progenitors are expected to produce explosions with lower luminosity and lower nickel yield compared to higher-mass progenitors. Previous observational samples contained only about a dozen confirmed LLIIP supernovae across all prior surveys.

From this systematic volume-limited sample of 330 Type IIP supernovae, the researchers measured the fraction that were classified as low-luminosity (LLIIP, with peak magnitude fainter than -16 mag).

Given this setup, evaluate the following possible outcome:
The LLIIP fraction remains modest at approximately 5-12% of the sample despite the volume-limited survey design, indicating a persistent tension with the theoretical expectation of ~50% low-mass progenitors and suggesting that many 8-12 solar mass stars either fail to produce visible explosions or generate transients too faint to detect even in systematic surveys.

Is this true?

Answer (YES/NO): NO